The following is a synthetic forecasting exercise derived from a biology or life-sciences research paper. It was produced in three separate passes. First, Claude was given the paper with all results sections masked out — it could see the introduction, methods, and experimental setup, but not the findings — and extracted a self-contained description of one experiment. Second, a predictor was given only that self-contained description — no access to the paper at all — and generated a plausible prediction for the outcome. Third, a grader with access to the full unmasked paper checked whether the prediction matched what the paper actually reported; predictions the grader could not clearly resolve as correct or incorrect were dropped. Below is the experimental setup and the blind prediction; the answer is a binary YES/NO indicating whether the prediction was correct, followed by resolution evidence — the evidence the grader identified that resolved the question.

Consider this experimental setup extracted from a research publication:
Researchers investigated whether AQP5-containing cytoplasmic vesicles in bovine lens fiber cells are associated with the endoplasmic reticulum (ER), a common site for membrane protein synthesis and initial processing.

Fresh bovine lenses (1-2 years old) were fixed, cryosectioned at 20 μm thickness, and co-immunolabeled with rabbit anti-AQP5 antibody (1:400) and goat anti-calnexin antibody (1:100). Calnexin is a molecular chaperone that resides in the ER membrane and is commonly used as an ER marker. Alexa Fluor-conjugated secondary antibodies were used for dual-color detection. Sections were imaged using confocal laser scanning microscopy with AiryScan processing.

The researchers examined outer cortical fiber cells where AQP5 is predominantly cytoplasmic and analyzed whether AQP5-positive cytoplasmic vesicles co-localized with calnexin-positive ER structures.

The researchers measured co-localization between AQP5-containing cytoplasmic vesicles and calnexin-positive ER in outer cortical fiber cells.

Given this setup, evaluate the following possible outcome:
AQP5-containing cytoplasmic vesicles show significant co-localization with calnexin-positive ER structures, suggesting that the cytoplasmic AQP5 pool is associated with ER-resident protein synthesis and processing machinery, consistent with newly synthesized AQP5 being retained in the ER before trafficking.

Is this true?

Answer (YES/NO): NO